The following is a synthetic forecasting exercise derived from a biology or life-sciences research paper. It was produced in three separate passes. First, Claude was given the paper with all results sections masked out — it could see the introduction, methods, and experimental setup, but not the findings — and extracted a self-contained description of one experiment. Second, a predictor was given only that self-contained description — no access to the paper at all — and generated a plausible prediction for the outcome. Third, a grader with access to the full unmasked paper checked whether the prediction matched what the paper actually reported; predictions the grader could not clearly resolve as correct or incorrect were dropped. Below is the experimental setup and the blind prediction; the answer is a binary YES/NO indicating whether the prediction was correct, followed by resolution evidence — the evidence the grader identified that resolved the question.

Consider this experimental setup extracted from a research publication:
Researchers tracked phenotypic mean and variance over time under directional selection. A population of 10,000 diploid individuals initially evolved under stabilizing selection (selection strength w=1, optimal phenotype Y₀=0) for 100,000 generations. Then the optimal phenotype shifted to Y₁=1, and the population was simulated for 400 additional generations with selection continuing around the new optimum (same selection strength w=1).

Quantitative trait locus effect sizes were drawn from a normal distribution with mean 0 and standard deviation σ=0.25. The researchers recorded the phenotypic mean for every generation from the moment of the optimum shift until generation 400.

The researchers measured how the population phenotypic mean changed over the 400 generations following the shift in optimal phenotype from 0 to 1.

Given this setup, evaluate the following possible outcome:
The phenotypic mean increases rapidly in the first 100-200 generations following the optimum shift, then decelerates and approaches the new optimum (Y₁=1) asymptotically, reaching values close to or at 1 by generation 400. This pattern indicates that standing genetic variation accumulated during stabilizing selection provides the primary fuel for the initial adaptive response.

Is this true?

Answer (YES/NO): NO